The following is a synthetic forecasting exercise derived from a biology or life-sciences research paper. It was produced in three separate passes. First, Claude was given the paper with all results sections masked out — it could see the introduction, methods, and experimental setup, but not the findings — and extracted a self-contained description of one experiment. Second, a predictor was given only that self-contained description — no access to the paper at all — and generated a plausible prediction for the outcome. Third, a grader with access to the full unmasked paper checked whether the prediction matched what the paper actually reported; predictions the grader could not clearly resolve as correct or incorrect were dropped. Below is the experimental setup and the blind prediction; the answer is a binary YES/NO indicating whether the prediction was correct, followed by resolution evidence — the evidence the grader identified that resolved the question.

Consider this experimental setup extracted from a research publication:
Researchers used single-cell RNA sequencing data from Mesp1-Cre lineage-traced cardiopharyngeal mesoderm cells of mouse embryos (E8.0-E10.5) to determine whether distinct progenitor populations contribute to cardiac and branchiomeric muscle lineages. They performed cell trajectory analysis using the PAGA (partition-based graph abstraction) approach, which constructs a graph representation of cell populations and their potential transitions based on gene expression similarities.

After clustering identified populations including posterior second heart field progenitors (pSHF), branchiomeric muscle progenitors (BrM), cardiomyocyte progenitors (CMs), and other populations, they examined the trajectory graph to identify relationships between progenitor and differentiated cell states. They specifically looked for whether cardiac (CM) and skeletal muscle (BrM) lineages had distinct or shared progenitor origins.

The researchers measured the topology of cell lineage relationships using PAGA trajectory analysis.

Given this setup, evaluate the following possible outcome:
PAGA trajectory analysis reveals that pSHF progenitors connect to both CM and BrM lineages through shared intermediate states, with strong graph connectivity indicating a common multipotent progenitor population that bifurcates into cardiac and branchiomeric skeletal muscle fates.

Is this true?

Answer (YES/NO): NO